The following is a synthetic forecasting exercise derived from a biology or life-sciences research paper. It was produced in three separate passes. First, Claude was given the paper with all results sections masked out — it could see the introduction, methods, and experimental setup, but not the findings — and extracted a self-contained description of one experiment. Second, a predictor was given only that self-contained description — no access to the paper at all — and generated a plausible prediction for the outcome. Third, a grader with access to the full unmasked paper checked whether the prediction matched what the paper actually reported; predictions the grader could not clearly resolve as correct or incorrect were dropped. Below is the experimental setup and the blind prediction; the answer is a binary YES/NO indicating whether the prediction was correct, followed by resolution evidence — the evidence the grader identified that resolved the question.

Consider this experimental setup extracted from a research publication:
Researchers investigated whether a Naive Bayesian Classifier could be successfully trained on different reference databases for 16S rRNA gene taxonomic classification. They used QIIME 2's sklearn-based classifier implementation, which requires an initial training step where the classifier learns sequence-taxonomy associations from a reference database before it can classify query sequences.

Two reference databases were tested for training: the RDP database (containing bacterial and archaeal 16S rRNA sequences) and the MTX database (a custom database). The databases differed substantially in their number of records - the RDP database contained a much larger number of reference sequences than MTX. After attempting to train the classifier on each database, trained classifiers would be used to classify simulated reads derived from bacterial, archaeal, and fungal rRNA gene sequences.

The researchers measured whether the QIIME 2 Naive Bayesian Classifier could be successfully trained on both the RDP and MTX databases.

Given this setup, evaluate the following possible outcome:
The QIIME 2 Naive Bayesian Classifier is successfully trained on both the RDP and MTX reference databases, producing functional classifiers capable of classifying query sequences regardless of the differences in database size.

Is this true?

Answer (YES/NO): NO